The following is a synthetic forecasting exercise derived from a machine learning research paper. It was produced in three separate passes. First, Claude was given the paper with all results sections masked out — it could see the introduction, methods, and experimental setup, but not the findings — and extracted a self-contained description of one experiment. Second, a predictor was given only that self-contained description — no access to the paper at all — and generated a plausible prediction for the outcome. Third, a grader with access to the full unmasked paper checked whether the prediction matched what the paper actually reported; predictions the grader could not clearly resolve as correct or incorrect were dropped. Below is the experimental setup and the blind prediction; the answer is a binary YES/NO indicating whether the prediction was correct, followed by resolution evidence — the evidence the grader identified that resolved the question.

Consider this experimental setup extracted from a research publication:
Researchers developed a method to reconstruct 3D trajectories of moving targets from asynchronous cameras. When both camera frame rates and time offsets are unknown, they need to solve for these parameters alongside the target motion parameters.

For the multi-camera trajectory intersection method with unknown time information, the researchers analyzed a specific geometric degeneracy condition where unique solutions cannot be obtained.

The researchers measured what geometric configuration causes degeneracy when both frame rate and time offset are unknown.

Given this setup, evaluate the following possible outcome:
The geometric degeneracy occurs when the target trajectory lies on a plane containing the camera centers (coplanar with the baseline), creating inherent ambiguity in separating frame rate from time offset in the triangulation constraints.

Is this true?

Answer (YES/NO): NO